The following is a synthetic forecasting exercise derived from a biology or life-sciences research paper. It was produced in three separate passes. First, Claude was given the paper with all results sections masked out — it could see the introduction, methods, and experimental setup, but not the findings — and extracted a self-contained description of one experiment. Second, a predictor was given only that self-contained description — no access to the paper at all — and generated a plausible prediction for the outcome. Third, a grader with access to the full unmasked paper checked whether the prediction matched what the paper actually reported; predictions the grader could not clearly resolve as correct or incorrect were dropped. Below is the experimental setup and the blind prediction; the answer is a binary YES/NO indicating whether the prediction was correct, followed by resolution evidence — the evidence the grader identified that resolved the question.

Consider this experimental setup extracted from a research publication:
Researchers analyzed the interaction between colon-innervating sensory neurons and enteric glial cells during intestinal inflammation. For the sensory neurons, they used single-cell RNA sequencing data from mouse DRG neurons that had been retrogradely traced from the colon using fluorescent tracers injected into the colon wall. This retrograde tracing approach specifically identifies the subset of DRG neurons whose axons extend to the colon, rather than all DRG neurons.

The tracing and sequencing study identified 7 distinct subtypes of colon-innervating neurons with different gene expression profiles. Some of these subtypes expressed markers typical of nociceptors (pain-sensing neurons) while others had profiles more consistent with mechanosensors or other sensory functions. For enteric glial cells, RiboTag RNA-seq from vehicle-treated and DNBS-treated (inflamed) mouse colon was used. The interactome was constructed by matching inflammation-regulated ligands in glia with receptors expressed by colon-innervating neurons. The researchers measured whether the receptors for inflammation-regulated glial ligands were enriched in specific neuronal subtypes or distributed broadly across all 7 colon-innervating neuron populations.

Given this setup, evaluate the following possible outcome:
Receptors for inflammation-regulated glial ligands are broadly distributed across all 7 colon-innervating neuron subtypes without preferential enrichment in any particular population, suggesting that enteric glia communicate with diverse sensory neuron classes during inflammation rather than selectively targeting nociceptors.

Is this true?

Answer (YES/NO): NO